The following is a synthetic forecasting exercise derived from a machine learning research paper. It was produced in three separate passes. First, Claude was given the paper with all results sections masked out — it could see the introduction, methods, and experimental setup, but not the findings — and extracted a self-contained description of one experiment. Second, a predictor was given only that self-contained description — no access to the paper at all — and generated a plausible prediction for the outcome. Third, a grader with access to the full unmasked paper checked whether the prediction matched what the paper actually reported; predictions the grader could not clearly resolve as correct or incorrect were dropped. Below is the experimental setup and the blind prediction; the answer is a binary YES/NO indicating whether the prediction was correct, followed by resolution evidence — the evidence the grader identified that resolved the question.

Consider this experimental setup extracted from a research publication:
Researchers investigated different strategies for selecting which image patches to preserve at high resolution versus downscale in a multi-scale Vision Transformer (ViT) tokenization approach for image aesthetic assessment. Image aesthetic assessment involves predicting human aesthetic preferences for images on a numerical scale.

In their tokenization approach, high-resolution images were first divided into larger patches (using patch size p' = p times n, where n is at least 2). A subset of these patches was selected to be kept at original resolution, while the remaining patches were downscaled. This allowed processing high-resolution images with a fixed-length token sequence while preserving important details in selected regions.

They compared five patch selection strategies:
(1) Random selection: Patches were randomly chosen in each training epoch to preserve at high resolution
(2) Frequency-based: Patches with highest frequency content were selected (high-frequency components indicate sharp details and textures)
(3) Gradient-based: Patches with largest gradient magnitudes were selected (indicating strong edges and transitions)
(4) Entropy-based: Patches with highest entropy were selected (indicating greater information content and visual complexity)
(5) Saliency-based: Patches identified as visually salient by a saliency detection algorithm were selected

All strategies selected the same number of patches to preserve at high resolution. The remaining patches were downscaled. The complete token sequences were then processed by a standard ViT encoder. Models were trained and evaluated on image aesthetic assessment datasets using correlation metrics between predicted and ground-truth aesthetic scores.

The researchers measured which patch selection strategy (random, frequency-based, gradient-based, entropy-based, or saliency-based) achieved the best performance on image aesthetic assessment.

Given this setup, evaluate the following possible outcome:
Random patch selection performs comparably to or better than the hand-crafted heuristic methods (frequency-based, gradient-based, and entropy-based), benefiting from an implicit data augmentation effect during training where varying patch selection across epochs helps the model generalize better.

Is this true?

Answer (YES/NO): YES